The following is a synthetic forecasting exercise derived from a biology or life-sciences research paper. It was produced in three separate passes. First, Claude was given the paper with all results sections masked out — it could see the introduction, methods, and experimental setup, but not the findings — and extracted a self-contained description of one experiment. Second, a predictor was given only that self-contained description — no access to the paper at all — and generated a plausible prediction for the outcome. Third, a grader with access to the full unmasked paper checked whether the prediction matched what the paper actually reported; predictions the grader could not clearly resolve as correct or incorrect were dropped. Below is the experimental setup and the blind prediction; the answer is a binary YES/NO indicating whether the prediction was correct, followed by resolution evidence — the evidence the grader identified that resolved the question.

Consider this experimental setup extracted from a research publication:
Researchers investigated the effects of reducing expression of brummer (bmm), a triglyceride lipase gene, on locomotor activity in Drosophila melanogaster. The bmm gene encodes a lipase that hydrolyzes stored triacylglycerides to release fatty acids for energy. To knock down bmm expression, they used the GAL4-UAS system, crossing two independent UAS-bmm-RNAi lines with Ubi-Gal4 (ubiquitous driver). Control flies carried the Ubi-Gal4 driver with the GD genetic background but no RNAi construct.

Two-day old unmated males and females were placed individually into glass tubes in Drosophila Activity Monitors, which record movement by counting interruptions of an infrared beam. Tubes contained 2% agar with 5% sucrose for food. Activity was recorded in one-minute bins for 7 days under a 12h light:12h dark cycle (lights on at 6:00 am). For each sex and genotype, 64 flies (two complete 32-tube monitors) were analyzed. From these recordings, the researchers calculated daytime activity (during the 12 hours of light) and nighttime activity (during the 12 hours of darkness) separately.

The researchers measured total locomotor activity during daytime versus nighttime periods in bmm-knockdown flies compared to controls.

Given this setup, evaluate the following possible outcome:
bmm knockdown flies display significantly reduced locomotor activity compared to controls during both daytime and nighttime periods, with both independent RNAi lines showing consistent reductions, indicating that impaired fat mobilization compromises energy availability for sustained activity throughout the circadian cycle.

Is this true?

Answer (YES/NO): NO